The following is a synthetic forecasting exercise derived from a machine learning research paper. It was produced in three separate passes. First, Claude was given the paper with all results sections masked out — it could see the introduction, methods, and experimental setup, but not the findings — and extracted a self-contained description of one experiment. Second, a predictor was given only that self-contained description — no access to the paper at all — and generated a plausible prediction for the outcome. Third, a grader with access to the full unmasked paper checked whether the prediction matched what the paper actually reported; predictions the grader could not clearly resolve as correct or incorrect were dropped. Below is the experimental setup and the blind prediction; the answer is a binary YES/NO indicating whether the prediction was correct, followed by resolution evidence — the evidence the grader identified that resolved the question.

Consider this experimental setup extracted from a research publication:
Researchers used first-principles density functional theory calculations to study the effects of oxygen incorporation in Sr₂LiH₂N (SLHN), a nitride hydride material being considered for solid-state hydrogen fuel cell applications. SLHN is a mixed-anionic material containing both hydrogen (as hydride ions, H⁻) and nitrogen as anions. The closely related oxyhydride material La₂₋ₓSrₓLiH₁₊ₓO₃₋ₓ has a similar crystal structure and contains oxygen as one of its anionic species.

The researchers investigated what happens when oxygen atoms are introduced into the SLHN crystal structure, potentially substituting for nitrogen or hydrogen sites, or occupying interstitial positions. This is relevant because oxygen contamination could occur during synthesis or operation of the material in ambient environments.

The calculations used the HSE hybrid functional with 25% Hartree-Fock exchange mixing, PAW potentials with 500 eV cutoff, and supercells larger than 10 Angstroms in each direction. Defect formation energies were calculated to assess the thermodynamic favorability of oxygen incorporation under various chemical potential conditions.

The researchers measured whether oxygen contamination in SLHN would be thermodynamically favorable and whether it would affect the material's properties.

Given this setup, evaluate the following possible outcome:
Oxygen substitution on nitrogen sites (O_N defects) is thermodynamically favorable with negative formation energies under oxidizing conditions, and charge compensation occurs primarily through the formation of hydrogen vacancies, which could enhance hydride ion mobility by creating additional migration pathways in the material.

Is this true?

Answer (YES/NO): NO